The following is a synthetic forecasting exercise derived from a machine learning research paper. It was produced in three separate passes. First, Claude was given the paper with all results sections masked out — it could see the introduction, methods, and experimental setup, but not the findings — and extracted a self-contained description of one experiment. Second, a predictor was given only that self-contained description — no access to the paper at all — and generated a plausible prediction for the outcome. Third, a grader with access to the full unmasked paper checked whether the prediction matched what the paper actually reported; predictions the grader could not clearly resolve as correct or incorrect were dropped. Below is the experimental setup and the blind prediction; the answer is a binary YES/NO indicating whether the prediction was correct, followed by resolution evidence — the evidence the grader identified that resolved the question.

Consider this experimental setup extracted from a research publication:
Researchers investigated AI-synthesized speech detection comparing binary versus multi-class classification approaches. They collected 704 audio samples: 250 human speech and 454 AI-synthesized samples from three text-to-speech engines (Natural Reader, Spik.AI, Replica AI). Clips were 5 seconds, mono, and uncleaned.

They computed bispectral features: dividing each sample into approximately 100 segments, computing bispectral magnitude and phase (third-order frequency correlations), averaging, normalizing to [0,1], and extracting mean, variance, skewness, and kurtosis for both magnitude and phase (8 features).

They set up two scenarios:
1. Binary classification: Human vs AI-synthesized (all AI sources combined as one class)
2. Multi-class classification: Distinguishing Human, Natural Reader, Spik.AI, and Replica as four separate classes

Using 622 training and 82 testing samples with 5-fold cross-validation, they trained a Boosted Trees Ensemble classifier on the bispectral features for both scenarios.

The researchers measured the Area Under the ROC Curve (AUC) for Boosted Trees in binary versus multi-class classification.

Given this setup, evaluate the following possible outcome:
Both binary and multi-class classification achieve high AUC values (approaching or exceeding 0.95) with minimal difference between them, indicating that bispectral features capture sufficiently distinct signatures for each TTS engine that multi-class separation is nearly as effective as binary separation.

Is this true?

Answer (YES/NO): NO